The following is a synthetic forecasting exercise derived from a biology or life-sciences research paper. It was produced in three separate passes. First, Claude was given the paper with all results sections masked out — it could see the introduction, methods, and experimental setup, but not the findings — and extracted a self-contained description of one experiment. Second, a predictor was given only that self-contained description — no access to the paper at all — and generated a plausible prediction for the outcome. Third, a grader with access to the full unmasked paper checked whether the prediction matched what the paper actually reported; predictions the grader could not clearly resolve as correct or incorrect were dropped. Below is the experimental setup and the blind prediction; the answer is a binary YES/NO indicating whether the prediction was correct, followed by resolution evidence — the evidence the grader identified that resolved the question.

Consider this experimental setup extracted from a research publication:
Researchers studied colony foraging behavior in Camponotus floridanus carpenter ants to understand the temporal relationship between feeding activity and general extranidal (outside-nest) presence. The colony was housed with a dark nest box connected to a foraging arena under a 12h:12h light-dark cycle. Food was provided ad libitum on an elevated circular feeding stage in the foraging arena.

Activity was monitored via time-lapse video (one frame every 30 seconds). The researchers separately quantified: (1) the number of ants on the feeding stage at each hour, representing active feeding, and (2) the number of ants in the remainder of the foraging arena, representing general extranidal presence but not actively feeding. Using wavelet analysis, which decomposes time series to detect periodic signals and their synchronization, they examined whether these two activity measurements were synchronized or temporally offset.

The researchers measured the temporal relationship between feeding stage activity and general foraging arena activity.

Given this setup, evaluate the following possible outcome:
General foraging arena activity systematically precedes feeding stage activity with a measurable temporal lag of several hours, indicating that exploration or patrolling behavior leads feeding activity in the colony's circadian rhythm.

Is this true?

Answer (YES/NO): NO